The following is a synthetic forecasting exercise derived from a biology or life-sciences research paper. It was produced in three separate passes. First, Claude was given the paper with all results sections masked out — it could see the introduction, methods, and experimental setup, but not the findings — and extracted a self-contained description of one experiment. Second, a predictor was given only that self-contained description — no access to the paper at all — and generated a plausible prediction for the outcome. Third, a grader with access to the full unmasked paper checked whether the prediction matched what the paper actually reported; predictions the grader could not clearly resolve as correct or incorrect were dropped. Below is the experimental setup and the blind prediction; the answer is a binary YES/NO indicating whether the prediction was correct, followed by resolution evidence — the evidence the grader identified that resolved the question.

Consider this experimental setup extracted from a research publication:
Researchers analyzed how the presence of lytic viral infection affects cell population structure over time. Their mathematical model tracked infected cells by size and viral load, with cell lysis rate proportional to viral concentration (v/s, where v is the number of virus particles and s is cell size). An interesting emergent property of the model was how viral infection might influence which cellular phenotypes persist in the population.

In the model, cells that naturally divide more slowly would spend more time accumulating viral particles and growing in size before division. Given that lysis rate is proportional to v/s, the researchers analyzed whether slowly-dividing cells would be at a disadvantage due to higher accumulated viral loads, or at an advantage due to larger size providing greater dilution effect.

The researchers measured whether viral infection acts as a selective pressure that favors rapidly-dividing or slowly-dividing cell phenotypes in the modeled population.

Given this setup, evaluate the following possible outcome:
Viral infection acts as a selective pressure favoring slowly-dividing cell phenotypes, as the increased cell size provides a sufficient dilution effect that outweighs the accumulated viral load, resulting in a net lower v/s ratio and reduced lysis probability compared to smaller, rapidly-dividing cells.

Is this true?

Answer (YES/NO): NO